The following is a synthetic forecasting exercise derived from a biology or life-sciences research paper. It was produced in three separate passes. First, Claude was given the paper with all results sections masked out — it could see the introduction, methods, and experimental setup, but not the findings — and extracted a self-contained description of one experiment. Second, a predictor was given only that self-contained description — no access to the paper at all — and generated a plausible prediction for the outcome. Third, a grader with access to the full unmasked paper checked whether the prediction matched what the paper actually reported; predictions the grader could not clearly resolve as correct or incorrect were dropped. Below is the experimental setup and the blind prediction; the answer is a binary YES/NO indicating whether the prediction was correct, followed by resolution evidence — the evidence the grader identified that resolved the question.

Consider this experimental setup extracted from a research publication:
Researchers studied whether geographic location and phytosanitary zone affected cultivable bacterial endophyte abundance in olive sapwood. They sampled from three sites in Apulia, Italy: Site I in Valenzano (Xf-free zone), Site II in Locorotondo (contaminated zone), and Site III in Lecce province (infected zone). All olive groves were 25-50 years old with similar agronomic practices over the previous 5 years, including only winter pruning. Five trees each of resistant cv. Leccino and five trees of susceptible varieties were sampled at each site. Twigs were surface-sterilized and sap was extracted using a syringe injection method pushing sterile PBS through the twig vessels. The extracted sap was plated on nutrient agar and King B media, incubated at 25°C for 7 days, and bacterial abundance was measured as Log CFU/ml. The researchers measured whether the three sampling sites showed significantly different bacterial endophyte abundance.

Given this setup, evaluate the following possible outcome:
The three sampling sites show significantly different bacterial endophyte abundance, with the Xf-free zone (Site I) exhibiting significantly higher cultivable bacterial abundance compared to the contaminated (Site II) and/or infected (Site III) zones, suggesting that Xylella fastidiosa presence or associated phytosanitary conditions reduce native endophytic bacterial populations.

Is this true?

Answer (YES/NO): NO